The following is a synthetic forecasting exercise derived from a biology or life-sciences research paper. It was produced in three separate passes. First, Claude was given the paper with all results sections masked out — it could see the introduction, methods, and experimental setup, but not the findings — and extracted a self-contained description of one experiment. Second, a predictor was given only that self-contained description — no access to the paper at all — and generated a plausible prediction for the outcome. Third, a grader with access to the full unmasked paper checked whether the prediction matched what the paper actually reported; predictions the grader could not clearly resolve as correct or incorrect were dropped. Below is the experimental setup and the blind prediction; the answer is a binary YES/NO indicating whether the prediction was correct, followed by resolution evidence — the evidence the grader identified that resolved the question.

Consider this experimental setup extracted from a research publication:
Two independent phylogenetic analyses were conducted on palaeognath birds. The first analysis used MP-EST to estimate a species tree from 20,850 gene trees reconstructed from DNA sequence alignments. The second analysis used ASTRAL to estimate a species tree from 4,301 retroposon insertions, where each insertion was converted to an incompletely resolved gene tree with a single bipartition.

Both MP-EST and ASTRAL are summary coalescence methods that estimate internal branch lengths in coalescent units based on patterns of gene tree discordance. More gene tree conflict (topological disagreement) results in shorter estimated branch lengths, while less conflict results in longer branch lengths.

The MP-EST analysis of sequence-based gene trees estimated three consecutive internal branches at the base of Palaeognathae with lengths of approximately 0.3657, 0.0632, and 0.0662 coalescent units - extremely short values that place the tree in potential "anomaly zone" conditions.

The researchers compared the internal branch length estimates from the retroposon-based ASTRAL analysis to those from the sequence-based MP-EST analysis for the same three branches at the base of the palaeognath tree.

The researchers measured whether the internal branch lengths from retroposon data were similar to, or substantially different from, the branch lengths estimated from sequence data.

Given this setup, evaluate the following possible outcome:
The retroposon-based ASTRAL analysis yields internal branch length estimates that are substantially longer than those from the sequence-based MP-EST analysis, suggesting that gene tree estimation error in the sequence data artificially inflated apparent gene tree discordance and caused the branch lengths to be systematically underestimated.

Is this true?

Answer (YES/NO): YES